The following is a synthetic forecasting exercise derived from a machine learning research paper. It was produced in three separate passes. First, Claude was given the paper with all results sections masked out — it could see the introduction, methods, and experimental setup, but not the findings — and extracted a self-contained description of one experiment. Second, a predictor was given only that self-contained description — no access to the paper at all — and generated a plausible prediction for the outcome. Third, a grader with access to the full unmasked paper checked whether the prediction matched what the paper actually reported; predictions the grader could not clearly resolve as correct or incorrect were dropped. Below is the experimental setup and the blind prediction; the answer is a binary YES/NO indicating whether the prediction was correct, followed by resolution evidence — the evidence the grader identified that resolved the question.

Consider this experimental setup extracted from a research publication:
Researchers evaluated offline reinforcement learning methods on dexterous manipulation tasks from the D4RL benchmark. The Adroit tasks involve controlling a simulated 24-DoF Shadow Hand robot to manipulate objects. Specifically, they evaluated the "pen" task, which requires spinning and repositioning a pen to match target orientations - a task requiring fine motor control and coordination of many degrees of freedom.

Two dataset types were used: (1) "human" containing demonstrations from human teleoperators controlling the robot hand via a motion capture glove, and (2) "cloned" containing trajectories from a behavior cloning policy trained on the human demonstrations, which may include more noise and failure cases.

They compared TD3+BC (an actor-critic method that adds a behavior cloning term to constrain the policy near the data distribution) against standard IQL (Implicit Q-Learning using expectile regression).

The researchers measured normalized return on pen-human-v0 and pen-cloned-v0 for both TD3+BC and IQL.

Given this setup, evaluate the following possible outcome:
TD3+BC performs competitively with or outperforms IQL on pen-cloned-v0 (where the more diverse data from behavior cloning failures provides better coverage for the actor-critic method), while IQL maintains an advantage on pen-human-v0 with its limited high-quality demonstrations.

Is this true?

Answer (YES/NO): NO